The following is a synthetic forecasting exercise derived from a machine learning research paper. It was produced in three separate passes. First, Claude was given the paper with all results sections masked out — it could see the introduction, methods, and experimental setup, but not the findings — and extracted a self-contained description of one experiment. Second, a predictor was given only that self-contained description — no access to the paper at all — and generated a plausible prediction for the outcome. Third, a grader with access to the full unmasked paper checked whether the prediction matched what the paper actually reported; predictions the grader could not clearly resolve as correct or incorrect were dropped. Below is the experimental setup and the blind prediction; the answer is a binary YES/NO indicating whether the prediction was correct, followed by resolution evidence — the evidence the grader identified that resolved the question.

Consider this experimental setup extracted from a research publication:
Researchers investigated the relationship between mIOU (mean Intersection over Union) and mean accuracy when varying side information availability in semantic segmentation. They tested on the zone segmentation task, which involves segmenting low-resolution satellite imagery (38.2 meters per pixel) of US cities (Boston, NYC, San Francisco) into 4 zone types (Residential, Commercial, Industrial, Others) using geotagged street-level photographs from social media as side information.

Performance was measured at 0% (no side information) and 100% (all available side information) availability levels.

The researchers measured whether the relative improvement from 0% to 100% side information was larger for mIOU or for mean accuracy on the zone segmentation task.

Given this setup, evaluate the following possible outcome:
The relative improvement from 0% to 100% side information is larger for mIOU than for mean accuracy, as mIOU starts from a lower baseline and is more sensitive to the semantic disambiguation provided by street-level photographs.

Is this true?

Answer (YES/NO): YES